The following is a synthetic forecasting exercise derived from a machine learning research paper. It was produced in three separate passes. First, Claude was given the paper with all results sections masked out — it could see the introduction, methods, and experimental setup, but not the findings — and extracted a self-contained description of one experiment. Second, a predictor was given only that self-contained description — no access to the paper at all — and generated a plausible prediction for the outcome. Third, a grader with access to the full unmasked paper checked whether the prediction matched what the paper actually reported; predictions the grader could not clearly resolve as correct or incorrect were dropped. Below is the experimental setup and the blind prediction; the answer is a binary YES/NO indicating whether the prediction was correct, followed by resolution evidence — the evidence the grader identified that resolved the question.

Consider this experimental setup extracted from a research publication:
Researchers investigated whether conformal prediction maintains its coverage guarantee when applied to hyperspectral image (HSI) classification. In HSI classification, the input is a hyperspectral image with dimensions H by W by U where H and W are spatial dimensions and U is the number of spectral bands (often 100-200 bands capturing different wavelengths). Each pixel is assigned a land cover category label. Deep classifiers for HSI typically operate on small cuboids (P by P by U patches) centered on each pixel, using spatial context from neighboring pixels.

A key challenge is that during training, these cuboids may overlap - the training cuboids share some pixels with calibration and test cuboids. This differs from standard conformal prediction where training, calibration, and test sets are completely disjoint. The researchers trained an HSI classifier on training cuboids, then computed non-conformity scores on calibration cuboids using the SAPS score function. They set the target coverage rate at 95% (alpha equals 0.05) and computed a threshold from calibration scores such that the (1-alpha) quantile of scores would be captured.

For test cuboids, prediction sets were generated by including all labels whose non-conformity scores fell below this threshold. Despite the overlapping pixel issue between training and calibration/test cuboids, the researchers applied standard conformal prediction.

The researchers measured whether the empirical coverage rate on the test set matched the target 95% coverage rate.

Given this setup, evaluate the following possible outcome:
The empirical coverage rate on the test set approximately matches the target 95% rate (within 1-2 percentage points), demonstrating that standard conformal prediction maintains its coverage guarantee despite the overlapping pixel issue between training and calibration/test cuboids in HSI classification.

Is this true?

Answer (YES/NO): YES